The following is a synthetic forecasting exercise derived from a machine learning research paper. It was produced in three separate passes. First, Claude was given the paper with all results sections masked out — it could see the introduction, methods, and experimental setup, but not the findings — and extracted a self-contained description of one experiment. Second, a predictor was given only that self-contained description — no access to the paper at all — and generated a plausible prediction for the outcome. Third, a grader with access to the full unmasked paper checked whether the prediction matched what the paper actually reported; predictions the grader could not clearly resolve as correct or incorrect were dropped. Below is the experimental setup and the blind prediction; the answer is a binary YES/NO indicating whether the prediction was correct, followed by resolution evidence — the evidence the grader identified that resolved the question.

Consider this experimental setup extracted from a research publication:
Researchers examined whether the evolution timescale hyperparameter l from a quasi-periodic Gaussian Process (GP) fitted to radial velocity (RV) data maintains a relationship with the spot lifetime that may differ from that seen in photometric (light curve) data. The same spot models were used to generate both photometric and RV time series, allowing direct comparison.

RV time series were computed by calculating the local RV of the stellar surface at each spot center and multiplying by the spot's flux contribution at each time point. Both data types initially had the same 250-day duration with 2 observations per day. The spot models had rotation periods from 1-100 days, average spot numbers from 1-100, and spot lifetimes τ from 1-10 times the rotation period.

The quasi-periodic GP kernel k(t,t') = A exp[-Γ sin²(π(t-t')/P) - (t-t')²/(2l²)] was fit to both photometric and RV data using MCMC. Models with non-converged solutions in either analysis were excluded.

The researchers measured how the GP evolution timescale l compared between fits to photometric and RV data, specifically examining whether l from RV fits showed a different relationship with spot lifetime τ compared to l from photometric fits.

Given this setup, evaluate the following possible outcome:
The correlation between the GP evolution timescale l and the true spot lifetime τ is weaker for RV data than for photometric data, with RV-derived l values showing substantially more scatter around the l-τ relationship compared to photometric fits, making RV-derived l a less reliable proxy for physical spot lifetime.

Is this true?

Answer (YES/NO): NO